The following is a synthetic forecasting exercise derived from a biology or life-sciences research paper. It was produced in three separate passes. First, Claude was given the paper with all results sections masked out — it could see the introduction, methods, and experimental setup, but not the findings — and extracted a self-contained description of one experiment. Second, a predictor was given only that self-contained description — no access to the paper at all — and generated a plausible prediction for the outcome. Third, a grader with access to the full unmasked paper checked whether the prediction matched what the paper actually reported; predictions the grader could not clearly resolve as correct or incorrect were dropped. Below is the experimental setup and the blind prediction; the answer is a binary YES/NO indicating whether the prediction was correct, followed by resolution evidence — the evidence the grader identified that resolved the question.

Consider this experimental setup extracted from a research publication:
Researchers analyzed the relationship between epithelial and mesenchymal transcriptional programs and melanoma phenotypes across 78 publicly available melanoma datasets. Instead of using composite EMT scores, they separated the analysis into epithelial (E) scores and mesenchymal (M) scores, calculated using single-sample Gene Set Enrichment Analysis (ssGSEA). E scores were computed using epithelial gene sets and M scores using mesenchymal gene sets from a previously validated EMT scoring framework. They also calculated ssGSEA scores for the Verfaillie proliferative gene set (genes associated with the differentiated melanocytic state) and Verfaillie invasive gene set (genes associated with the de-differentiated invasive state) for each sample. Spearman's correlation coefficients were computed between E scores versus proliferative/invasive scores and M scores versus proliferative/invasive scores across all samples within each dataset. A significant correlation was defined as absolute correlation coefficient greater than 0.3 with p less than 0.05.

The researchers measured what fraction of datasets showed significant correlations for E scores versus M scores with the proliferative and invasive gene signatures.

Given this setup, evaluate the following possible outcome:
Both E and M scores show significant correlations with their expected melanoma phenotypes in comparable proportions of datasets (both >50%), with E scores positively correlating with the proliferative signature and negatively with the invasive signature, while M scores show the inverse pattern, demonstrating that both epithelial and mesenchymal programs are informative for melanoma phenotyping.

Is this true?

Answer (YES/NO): NO